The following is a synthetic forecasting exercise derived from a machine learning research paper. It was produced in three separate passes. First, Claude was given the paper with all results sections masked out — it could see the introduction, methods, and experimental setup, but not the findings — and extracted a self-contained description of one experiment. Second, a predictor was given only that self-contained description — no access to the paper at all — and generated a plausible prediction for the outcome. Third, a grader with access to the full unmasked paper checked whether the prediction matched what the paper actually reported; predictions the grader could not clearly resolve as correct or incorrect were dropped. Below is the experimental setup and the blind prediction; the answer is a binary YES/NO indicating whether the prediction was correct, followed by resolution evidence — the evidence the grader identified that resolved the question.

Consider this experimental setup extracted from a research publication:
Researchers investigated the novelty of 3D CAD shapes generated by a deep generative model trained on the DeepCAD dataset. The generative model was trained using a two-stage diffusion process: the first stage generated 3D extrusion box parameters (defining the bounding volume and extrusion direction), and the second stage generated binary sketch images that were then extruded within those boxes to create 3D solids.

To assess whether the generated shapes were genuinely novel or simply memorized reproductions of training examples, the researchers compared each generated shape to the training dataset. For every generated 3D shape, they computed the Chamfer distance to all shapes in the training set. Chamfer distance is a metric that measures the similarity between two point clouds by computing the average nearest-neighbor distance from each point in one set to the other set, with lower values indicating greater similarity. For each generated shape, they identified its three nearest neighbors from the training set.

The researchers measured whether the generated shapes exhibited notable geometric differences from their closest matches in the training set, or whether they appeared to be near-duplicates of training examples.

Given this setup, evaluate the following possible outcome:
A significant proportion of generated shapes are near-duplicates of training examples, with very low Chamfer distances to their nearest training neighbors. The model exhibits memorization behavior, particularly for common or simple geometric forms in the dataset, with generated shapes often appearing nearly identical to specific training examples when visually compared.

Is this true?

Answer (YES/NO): NO